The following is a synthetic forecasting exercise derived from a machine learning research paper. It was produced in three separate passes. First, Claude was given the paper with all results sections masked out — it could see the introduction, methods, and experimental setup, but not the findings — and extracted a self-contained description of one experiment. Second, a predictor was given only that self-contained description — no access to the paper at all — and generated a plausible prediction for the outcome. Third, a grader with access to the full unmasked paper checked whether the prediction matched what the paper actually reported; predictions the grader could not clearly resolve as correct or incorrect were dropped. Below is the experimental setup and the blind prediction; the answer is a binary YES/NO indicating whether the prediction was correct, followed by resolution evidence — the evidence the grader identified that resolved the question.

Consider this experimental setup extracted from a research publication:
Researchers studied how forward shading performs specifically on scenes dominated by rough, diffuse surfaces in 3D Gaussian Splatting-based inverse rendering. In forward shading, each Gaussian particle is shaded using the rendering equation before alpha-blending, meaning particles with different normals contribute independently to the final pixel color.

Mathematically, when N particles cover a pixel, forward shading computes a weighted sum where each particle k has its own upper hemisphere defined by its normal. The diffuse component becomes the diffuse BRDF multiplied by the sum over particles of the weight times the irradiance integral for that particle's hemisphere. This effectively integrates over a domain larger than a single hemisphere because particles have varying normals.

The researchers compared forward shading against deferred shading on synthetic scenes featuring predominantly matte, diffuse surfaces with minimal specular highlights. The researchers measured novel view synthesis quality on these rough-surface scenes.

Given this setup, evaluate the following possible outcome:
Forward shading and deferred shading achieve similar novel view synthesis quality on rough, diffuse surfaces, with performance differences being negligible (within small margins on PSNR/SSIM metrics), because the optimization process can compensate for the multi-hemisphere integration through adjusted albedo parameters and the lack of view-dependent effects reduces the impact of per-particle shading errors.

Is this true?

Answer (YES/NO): NO